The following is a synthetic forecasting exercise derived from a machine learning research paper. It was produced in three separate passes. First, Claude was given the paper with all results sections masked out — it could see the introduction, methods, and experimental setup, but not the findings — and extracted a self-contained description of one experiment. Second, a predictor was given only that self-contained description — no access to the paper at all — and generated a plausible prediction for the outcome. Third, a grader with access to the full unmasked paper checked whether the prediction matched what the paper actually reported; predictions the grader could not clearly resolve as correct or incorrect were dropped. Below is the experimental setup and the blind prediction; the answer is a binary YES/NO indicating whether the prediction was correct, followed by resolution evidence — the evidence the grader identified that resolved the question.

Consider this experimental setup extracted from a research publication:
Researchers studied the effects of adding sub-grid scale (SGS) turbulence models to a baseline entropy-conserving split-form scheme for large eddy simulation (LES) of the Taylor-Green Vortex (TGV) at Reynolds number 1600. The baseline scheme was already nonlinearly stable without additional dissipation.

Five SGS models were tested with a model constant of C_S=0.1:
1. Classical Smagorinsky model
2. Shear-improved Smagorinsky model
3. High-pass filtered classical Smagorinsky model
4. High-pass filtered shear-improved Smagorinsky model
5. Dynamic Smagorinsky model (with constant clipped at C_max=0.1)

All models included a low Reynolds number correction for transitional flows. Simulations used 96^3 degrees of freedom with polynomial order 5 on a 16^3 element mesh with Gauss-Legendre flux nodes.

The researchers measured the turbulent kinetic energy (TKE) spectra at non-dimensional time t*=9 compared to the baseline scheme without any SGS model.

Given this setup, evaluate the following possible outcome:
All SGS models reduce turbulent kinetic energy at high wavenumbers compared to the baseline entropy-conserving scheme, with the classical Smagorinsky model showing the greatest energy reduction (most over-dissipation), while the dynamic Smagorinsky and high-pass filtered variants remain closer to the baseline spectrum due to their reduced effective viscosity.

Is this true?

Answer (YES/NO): YES